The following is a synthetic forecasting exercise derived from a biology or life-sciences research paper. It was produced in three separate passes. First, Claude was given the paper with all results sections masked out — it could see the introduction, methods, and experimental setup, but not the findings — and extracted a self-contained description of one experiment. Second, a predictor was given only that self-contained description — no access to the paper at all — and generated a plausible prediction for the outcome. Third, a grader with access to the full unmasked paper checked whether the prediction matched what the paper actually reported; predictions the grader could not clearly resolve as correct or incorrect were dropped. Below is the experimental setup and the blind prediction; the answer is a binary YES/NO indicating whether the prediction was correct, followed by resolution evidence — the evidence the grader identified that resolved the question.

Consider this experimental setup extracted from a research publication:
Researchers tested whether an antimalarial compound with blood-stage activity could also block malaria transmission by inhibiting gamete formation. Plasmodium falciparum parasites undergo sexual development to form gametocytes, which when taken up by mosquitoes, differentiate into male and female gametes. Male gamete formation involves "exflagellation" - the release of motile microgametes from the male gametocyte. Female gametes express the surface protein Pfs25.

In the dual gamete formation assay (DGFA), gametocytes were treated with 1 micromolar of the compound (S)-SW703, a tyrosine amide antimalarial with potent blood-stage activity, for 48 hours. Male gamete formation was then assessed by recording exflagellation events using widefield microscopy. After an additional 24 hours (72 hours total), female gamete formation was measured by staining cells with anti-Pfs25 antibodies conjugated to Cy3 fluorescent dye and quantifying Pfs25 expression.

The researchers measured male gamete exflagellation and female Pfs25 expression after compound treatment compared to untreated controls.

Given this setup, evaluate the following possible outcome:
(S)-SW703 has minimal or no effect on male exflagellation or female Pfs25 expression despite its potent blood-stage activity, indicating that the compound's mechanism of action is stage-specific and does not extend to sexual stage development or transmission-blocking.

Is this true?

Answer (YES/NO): NO